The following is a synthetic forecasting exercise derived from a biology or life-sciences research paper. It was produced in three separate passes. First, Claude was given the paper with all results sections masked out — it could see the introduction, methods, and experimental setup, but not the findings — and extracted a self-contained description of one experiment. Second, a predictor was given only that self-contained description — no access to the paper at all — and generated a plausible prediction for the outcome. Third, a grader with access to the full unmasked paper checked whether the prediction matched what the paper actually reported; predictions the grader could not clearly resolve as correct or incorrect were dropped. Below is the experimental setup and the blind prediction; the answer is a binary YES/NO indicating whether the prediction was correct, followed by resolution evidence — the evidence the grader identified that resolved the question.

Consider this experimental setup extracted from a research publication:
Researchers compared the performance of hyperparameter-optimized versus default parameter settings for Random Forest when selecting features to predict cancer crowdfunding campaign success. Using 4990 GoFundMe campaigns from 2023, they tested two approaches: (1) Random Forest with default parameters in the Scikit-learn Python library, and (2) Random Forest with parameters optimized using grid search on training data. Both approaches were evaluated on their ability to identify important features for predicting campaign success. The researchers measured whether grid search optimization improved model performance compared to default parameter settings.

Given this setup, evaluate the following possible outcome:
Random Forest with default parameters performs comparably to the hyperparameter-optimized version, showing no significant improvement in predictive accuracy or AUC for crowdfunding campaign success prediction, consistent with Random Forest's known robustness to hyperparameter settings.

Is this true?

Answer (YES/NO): NO